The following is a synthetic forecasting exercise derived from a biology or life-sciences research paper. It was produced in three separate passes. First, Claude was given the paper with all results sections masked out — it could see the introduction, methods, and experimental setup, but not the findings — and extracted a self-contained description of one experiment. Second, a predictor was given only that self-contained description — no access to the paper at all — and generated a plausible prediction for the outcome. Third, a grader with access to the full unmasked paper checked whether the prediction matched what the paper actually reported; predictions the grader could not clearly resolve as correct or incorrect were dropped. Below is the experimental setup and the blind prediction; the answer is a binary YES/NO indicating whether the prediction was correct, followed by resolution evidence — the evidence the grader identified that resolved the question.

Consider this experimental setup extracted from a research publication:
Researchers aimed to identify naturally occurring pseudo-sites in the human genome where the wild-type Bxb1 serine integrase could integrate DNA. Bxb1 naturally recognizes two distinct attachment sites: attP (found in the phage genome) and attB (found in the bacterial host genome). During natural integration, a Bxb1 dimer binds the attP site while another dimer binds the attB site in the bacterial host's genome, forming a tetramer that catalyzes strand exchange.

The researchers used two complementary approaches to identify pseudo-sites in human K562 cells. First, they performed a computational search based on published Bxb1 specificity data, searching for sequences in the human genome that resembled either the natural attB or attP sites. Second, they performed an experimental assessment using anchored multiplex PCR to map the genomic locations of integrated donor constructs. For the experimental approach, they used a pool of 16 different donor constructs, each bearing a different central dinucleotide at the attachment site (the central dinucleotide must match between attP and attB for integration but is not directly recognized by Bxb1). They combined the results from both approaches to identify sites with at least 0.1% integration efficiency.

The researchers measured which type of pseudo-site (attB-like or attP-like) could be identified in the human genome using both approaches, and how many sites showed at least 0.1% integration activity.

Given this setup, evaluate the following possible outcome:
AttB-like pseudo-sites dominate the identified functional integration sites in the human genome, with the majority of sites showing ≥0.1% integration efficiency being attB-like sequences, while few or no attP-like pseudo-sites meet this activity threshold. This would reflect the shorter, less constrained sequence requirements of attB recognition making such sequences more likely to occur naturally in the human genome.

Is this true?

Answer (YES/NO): YES